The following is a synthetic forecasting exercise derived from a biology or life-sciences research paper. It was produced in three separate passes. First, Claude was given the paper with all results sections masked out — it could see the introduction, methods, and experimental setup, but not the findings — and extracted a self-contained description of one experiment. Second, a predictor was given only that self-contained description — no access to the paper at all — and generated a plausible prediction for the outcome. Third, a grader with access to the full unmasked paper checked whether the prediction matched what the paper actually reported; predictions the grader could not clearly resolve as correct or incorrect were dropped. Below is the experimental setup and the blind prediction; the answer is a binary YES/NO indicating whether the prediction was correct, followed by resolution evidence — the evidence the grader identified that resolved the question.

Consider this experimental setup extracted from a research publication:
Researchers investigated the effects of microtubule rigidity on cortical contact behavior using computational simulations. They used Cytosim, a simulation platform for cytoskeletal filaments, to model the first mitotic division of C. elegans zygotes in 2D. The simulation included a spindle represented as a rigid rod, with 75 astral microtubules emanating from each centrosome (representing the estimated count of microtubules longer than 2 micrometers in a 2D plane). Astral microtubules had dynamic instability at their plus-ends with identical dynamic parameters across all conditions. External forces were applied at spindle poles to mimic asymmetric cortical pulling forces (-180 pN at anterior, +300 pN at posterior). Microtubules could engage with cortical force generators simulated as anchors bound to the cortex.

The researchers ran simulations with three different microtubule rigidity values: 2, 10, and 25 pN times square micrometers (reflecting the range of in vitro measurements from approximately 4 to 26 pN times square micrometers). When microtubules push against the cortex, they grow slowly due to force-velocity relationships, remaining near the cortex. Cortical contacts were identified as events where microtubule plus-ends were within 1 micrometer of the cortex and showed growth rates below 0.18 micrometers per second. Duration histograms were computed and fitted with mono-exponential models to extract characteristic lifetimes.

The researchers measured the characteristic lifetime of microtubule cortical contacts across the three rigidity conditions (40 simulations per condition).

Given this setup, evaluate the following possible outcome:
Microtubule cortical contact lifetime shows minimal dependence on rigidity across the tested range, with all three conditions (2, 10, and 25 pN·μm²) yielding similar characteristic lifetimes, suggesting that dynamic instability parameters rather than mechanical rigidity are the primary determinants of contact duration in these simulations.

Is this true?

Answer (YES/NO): NO